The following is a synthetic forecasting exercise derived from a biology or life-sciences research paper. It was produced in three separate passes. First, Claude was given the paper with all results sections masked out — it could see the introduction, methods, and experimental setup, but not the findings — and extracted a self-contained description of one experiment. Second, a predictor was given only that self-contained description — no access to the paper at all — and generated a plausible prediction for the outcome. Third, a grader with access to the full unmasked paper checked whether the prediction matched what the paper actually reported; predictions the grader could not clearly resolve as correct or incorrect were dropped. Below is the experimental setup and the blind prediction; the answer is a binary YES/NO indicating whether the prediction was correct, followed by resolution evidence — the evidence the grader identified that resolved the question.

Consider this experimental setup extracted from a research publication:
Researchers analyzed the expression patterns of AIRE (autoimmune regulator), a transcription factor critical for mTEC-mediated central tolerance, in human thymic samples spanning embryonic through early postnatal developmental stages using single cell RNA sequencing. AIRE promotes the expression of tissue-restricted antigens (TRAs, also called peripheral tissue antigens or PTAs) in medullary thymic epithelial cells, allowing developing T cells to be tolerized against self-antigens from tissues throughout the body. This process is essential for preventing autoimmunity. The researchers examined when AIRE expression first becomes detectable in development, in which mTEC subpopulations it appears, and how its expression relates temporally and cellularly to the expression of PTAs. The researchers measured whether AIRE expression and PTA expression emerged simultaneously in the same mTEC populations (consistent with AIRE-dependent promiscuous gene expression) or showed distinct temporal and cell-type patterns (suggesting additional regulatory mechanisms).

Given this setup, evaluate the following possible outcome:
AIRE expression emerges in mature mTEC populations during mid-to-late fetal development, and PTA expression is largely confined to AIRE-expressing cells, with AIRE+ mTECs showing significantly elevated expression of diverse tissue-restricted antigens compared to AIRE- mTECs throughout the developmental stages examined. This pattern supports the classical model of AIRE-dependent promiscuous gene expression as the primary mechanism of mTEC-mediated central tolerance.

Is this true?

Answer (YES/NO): NO